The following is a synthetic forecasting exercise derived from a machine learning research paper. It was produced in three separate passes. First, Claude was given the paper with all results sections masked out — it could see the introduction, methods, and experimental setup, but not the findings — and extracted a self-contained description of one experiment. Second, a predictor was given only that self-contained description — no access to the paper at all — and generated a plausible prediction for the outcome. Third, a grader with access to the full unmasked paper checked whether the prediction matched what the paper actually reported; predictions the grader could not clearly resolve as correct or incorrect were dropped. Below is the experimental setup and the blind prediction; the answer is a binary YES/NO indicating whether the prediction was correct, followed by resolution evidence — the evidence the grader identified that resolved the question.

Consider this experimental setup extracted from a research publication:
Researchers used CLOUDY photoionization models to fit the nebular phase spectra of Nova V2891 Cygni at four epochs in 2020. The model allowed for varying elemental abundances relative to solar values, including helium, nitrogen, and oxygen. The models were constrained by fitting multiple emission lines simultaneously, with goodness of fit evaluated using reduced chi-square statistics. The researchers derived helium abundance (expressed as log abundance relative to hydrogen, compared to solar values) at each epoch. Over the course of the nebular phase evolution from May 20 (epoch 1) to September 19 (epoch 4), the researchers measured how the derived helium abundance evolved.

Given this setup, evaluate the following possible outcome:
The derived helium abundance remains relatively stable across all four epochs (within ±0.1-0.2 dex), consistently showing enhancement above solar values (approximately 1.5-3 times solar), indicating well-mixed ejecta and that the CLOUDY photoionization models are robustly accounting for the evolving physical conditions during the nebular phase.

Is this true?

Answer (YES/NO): NO